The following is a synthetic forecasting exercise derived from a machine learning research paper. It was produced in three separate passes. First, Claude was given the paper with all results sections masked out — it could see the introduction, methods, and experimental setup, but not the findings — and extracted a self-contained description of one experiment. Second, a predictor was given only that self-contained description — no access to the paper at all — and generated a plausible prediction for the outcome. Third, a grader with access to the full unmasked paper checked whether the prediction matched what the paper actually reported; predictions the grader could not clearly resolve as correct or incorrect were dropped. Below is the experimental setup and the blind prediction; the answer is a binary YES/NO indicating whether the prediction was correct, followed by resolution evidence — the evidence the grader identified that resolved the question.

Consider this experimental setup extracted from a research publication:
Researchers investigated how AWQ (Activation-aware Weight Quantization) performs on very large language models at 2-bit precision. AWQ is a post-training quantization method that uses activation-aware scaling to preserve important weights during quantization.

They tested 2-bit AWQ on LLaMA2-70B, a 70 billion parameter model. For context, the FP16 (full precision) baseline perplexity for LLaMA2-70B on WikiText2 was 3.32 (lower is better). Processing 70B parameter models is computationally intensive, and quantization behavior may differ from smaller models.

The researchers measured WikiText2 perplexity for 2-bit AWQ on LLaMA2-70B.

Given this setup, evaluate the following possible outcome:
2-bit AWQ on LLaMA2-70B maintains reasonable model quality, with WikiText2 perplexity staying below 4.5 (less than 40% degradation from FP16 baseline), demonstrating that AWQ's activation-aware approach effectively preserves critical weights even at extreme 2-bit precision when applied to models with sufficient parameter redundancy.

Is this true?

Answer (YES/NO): NO